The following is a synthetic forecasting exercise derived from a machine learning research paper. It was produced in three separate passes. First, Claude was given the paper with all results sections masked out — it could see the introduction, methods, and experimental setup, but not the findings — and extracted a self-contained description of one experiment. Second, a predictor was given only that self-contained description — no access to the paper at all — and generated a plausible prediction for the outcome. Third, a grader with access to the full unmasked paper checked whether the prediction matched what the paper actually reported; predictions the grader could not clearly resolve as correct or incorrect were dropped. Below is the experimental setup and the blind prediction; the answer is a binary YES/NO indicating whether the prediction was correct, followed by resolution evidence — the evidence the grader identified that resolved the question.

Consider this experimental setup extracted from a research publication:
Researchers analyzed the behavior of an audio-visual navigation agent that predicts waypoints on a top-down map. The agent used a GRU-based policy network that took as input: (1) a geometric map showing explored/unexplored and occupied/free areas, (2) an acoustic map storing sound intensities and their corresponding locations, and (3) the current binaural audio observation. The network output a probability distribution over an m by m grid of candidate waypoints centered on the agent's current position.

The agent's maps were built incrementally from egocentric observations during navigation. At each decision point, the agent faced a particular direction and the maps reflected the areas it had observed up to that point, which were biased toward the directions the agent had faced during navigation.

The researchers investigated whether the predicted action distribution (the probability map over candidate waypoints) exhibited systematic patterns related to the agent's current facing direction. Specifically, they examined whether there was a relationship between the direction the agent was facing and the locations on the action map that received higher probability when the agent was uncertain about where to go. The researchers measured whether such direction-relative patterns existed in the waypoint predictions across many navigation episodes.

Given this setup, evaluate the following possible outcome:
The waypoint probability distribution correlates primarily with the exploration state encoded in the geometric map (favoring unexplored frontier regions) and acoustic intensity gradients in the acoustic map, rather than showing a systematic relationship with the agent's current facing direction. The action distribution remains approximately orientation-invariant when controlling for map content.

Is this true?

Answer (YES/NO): NO